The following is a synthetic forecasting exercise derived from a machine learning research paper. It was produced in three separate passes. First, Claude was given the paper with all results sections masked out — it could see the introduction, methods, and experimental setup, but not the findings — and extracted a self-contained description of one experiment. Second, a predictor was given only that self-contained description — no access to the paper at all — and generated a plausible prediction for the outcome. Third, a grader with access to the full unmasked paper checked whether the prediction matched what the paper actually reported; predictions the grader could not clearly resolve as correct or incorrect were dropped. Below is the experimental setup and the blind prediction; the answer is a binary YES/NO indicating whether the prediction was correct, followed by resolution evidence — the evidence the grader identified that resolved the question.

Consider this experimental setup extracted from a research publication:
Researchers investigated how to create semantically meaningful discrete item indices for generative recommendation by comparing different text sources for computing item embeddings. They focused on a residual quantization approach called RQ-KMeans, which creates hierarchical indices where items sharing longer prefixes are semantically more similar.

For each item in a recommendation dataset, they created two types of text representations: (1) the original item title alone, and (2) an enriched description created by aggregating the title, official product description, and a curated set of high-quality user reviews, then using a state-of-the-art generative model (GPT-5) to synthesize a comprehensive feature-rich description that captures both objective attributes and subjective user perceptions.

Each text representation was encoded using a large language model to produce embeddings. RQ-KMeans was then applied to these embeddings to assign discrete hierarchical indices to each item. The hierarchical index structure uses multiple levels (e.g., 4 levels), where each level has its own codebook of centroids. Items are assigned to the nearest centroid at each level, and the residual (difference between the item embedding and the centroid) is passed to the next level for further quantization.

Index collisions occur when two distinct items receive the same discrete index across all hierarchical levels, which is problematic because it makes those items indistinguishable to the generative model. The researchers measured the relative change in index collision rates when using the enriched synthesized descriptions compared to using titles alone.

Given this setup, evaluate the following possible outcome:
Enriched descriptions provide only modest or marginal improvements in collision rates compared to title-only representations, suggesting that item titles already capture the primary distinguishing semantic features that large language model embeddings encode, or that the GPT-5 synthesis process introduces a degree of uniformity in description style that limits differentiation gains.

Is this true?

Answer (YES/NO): NO